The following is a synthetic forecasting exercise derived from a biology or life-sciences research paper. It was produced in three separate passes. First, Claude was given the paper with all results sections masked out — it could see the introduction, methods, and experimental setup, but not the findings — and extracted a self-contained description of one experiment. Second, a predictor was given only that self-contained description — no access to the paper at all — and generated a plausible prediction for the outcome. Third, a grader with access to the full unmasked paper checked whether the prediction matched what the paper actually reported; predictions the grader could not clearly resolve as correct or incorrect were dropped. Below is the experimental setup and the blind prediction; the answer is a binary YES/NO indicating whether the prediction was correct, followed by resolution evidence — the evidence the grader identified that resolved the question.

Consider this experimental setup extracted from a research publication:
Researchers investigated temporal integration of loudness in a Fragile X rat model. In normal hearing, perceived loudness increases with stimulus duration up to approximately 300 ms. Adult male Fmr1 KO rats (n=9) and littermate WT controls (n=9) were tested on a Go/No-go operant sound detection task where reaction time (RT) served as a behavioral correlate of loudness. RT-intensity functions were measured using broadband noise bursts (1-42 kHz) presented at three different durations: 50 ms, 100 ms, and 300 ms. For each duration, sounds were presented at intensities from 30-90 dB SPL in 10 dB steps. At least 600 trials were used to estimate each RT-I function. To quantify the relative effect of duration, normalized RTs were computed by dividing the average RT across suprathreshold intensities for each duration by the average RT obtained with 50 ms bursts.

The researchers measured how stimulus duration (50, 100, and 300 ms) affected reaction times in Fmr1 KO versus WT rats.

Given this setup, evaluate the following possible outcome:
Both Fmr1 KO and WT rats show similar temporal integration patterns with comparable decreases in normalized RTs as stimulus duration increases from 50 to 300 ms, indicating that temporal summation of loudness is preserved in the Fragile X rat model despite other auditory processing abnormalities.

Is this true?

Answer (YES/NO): NO